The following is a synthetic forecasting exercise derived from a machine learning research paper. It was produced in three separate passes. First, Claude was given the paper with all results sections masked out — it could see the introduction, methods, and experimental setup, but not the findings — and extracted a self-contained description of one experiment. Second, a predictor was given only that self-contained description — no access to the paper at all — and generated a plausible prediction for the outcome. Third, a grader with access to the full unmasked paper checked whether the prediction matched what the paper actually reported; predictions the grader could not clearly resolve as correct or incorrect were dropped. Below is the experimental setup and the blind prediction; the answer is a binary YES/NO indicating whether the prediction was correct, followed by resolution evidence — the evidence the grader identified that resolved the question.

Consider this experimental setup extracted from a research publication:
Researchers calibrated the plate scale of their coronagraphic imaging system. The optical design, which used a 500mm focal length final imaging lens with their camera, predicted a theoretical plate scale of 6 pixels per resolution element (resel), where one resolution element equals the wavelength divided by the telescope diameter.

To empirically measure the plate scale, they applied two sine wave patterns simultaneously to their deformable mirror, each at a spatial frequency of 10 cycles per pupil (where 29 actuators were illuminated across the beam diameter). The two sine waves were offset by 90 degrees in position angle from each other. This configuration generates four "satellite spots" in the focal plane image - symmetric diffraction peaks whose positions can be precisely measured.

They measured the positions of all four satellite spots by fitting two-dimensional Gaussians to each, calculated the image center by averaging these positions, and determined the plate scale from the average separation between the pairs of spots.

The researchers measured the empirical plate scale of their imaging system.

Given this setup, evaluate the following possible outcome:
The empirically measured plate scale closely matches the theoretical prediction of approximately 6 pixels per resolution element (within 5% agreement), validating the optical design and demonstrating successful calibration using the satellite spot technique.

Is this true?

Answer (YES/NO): NO